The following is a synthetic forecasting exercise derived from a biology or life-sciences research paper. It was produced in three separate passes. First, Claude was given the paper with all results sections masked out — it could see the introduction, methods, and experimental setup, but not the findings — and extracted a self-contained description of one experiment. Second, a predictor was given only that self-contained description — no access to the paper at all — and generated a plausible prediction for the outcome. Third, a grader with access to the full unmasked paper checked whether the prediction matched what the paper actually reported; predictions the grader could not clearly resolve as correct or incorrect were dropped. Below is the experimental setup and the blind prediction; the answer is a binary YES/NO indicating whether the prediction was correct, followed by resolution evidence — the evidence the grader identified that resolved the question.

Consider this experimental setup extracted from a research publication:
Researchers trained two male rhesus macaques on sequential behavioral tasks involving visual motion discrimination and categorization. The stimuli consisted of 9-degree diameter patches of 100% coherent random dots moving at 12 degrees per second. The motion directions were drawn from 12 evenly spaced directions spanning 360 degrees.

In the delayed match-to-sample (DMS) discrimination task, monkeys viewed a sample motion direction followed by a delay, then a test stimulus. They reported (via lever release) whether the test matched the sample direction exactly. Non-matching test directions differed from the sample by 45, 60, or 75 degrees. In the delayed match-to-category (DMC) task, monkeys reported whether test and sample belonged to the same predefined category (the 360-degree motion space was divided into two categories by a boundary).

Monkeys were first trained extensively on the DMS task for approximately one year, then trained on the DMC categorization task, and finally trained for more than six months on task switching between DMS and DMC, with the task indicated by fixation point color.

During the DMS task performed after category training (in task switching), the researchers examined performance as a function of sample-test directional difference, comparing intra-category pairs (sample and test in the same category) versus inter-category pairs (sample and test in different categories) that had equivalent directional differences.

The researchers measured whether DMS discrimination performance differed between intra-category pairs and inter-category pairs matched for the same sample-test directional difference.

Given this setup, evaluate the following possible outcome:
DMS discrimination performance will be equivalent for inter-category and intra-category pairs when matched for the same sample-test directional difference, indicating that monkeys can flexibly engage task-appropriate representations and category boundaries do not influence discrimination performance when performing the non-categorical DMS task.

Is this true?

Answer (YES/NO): NO